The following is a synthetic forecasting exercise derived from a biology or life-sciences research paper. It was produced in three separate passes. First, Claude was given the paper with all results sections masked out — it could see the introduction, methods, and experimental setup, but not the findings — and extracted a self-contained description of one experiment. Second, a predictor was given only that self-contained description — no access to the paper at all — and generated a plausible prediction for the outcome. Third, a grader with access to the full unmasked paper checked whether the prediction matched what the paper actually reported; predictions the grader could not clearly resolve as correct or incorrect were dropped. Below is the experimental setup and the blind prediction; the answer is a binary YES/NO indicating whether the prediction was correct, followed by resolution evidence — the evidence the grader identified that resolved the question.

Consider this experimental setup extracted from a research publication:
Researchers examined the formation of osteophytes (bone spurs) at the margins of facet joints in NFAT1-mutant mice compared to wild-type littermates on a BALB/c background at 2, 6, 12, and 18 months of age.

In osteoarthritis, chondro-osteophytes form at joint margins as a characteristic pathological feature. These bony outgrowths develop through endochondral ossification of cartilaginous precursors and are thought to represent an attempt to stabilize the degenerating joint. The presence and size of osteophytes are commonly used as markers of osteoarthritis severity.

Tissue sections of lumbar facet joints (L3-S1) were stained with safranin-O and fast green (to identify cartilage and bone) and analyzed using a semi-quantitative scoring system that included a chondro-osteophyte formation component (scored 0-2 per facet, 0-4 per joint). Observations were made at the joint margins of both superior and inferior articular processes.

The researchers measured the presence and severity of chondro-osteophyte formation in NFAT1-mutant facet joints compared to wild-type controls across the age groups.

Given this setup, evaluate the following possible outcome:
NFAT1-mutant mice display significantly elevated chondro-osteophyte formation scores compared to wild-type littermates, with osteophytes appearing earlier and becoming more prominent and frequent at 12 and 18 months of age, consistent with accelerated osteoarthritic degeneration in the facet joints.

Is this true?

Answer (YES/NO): YES